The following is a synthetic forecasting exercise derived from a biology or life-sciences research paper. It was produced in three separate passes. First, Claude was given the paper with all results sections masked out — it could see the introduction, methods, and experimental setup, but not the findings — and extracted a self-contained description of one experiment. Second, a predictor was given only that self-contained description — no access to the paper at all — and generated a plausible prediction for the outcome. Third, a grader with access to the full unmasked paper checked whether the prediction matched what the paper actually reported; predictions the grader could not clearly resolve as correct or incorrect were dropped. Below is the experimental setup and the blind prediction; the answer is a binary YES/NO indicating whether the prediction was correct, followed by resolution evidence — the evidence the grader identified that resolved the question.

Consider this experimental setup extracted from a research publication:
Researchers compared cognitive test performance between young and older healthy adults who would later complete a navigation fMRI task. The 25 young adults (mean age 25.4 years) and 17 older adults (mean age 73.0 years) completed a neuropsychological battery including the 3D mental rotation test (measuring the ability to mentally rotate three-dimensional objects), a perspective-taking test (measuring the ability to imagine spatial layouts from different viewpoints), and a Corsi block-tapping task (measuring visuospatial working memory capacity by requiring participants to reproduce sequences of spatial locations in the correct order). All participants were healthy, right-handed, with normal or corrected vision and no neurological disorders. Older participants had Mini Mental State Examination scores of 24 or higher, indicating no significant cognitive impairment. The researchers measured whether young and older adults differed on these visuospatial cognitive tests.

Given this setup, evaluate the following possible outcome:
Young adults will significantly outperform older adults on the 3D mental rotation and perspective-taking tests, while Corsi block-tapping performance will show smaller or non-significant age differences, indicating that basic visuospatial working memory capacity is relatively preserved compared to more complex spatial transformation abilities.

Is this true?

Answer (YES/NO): NO